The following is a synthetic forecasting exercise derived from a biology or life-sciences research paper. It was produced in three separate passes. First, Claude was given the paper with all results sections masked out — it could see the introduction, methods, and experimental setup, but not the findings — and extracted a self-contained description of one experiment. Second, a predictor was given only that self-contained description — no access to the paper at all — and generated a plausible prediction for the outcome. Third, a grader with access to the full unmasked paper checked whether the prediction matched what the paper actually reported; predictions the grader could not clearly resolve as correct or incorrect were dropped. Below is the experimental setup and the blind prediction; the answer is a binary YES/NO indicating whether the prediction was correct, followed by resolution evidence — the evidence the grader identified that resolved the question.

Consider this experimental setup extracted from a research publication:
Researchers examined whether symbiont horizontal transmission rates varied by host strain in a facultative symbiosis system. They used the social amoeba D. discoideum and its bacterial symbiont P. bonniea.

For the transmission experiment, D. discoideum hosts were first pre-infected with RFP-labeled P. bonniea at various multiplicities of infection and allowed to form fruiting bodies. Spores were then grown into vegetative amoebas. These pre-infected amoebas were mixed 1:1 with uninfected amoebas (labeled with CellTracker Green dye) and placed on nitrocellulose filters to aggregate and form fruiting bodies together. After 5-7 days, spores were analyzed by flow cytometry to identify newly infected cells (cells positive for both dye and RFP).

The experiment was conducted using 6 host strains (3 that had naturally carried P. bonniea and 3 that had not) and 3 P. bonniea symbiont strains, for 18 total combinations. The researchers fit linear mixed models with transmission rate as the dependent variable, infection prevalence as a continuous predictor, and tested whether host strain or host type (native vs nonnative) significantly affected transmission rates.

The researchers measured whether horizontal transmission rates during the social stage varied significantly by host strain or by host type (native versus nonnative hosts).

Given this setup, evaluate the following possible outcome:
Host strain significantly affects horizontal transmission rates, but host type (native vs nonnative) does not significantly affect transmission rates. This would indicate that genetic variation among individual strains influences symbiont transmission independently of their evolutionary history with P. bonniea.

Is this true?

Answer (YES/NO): NO